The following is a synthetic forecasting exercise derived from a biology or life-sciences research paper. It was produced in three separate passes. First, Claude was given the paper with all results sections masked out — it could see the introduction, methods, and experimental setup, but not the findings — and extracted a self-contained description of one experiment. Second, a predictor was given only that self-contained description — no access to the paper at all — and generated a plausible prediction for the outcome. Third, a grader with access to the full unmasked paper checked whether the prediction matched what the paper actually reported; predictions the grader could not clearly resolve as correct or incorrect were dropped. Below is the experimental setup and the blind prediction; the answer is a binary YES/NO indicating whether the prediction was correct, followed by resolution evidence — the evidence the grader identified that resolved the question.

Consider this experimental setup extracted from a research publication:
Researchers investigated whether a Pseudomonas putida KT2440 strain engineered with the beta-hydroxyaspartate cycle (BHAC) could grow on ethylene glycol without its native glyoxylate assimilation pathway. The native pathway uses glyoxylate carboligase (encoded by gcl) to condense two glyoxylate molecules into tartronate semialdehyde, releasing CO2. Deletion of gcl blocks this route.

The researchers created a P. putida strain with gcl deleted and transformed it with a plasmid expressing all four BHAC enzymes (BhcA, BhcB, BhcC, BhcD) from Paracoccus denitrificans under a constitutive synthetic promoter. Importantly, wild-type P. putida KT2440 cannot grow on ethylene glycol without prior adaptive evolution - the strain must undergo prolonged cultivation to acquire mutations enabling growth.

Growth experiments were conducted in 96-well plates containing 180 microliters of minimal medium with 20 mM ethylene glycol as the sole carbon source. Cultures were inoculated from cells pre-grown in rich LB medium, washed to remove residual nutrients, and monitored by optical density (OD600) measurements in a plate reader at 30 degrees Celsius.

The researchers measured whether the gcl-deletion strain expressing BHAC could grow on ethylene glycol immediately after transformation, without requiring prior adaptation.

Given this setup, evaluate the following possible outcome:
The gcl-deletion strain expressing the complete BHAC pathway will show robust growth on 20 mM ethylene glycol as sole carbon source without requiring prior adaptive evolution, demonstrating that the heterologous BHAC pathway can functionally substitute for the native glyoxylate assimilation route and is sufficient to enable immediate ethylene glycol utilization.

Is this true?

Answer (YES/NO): YES